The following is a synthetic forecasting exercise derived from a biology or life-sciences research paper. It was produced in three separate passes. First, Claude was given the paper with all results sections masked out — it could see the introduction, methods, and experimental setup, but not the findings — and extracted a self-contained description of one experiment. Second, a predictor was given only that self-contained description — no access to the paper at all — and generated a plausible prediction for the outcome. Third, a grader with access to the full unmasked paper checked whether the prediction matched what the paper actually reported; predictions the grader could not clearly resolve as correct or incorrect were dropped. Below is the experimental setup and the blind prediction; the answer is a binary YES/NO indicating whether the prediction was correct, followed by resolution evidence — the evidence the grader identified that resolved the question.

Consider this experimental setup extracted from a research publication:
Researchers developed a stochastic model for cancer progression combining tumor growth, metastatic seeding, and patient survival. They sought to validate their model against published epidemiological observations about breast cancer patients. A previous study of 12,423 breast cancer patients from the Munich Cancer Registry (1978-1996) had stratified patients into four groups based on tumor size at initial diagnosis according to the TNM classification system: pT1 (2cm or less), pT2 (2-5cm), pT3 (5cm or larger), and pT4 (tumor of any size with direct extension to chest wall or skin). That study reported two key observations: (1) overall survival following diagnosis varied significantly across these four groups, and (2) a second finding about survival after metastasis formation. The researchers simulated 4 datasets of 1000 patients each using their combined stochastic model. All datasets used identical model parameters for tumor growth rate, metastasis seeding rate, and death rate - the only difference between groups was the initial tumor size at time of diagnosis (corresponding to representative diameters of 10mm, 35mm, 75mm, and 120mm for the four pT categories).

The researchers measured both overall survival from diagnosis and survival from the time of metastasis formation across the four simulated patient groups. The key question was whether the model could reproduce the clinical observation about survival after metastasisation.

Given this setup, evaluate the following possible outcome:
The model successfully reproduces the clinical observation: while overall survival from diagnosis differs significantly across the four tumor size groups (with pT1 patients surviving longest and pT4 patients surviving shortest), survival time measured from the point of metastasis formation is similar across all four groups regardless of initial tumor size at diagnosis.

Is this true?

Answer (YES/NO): YES